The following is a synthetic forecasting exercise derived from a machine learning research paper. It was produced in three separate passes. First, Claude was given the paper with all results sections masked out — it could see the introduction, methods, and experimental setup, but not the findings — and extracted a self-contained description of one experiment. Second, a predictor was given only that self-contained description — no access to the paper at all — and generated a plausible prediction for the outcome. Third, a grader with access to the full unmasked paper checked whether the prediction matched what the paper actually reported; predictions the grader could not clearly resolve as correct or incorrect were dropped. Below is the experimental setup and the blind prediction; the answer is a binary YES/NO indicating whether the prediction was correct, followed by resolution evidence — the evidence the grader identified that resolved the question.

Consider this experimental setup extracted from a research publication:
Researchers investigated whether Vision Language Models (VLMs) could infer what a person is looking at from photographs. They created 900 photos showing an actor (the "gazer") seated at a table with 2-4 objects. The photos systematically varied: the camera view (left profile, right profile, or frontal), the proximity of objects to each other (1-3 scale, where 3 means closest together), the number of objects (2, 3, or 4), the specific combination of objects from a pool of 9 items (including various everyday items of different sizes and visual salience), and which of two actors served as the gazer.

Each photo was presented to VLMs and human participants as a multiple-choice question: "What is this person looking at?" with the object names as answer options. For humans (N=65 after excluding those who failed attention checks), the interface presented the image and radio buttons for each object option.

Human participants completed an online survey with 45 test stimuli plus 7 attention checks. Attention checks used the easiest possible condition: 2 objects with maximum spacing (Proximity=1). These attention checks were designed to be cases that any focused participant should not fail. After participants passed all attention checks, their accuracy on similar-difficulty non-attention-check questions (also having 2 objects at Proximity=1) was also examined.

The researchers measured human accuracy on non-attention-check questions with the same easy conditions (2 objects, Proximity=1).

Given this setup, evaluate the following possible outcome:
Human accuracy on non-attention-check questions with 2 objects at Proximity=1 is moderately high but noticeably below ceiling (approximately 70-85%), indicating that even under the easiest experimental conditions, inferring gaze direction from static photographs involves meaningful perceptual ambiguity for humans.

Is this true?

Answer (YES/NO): NO